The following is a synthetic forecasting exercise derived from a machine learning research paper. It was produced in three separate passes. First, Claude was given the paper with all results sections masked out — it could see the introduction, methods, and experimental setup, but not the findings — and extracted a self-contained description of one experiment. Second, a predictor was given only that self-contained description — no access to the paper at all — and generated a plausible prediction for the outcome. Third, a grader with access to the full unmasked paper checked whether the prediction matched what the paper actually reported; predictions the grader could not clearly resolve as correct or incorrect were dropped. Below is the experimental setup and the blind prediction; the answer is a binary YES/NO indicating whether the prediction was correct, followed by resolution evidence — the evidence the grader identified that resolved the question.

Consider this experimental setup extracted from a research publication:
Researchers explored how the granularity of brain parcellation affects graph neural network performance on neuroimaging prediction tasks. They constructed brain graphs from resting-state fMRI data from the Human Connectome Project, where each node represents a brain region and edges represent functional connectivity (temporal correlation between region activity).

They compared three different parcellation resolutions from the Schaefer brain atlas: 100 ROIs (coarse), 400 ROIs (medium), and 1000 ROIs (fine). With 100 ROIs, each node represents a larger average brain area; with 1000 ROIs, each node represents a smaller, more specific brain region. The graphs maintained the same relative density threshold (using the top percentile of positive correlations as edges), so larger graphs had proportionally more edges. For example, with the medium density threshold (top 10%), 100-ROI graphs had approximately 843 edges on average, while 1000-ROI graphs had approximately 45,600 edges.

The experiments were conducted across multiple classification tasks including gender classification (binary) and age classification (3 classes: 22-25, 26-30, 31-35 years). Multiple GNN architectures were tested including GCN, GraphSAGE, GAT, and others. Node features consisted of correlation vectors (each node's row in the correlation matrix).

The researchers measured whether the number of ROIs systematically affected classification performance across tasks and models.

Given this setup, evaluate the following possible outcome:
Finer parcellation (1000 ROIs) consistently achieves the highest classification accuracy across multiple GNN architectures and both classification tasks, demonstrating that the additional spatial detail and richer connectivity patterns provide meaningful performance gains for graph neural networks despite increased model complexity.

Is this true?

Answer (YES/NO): NO